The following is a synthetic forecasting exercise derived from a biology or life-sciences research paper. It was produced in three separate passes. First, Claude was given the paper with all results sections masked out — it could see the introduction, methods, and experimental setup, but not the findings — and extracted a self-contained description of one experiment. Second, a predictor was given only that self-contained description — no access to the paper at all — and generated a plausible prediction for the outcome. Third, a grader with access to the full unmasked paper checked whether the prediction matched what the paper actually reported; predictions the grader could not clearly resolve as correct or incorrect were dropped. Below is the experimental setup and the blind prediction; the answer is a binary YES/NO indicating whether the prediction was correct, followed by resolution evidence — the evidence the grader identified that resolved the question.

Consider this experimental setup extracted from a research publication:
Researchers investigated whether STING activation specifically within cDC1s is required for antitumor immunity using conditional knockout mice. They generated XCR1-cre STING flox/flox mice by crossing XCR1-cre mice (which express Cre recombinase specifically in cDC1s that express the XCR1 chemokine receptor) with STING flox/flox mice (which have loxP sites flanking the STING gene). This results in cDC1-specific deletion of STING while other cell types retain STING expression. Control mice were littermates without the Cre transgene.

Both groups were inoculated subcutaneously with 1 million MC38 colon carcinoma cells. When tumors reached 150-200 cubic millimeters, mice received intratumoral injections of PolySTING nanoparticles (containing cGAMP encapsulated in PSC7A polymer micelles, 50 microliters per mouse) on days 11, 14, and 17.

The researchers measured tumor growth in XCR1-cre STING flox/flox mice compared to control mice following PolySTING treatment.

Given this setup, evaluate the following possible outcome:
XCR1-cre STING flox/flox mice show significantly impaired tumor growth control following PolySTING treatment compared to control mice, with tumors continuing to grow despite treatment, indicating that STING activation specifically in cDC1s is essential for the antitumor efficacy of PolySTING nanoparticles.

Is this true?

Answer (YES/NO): YES